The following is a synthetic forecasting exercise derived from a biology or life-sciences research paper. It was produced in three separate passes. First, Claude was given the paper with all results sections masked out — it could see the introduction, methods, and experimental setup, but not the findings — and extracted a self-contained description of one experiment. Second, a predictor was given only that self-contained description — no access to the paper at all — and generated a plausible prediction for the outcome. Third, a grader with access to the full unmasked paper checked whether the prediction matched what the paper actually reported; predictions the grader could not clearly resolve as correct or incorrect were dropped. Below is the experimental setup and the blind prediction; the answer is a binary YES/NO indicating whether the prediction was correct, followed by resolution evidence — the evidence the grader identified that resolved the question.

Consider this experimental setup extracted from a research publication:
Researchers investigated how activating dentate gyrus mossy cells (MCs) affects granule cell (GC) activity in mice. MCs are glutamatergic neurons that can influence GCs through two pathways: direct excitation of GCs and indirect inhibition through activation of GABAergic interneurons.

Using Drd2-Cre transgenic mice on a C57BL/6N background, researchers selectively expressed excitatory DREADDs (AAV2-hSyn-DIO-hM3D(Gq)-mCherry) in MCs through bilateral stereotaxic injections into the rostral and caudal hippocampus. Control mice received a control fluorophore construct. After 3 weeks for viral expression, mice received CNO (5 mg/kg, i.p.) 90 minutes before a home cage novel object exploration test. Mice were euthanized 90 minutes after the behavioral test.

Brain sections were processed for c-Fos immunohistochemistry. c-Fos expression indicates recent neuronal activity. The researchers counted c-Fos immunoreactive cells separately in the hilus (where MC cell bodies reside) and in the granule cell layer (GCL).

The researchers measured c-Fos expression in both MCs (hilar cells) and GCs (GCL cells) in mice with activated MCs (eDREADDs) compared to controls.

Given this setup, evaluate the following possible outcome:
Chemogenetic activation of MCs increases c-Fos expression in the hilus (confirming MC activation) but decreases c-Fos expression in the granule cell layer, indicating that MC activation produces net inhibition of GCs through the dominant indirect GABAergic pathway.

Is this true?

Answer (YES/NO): NO